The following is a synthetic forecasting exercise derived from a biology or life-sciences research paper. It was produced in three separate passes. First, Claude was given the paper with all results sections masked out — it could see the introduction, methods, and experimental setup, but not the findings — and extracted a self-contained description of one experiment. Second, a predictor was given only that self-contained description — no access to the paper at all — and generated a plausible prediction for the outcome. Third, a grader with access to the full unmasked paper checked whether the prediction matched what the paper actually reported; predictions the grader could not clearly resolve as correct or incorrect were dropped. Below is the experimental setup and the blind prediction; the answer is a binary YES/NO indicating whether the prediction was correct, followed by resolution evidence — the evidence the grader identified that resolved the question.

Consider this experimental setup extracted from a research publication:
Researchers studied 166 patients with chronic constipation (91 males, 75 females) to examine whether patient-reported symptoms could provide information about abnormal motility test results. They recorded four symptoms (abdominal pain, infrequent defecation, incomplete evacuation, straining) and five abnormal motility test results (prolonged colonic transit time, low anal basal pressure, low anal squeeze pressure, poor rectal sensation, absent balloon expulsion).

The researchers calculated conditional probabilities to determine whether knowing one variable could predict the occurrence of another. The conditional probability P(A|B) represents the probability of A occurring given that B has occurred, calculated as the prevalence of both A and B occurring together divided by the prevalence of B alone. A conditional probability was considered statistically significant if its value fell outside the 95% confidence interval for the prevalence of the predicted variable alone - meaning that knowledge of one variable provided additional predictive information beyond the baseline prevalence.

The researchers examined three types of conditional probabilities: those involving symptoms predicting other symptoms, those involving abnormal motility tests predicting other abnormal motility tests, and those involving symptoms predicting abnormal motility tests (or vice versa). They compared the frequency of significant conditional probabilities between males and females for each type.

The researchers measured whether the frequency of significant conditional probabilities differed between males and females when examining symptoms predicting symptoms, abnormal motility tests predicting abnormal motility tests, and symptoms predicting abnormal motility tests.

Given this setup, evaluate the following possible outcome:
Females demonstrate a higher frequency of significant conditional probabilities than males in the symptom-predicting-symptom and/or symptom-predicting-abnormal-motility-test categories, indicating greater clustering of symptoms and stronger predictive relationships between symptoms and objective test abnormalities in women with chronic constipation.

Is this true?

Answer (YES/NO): NO